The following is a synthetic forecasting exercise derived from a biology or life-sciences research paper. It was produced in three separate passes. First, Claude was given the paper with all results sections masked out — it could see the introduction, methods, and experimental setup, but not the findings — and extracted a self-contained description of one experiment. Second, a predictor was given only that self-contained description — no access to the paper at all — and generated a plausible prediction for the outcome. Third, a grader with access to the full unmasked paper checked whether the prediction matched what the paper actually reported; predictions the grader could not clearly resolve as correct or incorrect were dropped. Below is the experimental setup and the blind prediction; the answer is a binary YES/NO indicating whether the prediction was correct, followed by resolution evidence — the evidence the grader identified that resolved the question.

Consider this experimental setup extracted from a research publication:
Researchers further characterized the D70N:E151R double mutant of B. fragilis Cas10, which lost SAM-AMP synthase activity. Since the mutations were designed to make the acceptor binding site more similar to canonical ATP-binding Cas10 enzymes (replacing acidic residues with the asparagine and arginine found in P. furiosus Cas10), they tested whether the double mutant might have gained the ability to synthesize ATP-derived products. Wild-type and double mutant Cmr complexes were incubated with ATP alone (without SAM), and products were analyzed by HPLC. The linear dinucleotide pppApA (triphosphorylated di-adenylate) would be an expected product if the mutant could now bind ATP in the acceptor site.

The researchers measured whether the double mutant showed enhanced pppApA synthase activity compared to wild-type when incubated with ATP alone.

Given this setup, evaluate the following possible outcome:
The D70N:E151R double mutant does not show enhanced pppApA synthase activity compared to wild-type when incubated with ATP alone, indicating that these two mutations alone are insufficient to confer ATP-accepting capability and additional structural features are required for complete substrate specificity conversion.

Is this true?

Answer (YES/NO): NO